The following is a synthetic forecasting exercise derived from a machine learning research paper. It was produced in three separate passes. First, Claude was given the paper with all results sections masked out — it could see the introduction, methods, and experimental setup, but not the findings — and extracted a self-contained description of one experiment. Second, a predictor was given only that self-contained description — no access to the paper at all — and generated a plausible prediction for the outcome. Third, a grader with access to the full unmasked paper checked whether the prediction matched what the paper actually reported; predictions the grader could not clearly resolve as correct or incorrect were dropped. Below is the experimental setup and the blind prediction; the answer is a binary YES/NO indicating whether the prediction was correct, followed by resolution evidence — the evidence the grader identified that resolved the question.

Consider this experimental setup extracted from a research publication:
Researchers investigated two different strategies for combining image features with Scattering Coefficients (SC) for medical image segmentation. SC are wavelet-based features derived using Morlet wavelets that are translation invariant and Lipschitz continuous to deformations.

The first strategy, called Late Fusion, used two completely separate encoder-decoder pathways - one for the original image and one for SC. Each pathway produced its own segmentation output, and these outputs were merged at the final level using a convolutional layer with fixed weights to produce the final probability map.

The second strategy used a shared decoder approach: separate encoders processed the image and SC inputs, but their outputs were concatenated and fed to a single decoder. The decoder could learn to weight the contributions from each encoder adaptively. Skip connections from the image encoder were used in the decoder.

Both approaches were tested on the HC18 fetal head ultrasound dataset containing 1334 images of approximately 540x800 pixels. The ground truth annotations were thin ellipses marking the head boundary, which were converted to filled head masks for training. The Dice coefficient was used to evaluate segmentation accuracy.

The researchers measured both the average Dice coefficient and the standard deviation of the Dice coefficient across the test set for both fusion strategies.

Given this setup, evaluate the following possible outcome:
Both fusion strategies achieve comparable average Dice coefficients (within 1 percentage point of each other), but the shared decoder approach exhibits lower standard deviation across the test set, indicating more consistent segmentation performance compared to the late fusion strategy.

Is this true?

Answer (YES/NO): NO